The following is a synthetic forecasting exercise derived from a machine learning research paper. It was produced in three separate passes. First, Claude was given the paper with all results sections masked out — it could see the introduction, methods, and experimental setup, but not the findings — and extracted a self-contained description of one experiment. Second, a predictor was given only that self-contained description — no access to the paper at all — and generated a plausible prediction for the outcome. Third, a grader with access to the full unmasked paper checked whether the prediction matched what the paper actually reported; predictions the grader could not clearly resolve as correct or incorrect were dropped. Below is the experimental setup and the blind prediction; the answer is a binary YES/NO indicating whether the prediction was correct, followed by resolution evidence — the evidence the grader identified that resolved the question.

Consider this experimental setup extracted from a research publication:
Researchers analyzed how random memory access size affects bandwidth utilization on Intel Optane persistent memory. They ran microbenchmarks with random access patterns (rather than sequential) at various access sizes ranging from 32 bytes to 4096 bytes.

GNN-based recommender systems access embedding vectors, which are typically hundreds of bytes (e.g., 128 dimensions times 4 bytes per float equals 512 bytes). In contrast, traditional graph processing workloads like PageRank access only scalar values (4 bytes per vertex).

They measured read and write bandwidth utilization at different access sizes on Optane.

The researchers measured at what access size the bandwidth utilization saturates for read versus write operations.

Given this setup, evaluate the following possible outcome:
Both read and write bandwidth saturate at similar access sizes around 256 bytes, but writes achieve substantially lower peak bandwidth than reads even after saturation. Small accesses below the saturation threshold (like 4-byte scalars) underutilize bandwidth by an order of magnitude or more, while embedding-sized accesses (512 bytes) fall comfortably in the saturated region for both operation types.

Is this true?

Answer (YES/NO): NO